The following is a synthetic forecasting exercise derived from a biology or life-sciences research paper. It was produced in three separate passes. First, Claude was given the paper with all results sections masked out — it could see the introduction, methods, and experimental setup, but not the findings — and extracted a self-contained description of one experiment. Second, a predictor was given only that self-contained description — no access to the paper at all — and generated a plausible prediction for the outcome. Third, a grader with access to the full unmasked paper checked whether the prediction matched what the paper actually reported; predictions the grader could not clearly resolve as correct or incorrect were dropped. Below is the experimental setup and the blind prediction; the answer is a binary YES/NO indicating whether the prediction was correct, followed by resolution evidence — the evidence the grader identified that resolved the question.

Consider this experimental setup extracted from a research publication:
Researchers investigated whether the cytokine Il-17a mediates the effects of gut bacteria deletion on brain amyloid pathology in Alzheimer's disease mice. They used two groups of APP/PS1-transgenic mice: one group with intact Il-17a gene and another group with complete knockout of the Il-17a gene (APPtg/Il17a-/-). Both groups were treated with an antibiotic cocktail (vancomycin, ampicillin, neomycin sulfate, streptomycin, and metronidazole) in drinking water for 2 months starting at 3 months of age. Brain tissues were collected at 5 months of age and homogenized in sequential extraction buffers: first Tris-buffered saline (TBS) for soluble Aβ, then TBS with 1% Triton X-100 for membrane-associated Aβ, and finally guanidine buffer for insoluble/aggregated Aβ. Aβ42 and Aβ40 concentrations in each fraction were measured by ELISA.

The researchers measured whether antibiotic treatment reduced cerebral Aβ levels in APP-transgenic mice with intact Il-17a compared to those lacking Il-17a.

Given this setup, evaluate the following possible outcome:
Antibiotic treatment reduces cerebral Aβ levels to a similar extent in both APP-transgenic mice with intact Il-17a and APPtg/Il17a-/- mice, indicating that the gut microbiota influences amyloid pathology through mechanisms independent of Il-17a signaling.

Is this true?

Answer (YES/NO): NO